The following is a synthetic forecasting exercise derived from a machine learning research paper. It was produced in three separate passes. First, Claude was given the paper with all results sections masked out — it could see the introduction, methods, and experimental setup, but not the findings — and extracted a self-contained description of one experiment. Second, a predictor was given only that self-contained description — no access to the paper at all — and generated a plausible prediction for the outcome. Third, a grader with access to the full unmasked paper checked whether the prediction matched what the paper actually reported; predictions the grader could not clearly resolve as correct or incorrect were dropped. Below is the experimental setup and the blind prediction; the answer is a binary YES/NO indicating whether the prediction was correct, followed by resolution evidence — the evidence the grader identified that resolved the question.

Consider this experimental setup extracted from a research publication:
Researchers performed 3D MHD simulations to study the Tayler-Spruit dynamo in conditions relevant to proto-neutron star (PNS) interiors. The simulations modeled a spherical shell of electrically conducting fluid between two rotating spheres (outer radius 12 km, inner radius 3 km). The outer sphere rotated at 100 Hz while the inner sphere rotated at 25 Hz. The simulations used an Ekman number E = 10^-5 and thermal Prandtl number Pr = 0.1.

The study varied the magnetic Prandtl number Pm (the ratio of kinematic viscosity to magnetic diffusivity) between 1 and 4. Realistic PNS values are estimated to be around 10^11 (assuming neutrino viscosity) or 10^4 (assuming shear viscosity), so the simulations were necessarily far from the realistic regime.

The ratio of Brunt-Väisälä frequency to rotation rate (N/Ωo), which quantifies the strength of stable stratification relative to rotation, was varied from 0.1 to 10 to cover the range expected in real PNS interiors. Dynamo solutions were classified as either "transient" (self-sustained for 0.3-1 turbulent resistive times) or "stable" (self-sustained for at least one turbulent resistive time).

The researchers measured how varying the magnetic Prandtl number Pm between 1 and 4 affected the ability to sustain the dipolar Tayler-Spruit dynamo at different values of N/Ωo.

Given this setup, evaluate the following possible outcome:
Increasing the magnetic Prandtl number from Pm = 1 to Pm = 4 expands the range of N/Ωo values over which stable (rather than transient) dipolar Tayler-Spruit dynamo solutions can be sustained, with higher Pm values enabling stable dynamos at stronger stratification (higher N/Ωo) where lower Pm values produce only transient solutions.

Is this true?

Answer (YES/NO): YES